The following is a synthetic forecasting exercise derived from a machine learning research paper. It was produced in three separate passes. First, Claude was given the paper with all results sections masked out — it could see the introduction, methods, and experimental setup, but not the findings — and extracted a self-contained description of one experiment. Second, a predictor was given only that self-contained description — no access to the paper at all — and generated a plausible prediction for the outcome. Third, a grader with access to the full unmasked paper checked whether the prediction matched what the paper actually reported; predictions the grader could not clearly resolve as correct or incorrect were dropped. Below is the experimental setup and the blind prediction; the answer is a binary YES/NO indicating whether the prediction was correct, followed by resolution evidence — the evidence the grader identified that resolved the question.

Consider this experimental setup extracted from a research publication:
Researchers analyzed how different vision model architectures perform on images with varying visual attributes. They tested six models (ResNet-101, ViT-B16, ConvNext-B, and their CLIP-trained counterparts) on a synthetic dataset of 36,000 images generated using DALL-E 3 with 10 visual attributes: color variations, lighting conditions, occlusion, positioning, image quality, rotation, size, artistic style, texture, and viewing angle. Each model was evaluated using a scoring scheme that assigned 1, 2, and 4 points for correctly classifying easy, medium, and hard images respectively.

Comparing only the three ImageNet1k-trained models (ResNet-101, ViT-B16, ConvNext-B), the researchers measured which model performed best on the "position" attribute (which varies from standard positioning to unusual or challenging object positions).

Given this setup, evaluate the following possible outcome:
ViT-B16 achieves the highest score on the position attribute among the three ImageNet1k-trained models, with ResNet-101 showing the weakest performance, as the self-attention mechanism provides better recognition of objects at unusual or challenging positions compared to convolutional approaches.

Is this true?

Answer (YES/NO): NO